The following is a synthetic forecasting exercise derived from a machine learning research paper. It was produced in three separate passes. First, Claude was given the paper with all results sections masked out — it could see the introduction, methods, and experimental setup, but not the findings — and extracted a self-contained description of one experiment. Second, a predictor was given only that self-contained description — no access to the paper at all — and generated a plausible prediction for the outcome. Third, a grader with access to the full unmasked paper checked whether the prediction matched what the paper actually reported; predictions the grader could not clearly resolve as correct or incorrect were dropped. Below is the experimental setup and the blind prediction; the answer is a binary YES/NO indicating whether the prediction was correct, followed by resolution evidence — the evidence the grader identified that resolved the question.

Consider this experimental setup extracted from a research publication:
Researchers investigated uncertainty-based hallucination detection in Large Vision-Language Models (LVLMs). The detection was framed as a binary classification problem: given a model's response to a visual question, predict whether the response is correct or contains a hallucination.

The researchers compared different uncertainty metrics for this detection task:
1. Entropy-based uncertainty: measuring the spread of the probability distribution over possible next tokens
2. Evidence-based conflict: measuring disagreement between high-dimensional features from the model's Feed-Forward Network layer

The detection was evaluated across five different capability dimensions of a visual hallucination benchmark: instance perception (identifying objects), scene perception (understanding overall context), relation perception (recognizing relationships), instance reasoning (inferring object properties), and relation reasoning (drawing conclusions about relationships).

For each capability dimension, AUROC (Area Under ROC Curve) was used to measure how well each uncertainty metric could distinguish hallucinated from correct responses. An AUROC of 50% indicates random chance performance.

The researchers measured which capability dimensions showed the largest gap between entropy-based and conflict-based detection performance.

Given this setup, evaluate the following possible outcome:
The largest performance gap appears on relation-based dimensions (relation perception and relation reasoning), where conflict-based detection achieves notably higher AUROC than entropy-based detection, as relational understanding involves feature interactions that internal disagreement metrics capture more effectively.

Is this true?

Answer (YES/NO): NO